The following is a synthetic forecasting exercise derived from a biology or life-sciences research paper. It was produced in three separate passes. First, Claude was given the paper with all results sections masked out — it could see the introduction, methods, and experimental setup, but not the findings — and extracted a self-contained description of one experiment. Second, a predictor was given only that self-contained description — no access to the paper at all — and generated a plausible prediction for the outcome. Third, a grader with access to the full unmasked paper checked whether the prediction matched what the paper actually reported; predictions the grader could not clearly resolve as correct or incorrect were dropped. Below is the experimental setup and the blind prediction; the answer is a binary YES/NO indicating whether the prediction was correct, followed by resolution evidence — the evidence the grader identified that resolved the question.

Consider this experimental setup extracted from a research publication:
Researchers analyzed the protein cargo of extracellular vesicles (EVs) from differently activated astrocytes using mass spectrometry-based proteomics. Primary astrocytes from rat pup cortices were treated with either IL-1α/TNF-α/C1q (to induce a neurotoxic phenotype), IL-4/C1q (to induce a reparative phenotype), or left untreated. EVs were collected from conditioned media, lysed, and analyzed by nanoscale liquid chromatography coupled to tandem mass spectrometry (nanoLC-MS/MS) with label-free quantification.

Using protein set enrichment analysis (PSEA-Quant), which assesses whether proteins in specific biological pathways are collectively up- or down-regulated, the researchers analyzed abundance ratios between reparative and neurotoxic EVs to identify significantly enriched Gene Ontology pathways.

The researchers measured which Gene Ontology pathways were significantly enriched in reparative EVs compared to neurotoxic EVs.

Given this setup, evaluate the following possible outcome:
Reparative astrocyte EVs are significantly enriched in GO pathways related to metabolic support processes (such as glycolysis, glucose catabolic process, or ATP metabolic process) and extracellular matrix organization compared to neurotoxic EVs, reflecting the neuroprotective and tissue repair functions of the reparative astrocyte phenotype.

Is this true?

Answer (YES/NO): NO